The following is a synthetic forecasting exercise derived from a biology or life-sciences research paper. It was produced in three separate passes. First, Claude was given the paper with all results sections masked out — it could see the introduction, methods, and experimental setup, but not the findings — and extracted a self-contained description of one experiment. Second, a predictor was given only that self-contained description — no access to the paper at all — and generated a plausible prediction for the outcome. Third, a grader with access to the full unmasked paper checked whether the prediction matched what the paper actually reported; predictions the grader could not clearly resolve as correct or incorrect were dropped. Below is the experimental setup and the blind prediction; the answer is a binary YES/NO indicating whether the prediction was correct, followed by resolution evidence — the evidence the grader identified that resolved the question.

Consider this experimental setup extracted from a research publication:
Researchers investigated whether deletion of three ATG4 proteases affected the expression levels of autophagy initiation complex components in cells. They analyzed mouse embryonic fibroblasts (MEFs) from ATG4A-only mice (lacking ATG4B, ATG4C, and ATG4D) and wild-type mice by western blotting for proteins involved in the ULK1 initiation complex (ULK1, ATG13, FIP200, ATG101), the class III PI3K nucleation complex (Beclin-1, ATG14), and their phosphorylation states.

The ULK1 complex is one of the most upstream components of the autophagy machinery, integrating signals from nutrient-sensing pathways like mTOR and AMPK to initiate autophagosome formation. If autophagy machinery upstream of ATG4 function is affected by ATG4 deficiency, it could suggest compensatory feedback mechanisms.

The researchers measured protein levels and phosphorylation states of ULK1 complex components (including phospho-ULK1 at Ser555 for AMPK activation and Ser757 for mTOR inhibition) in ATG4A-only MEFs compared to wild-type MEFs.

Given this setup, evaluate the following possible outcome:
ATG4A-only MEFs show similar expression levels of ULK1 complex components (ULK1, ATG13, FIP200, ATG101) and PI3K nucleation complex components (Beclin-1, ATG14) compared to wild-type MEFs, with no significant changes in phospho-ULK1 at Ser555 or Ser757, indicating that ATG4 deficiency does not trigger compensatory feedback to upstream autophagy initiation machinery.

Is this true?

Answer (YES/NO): NO